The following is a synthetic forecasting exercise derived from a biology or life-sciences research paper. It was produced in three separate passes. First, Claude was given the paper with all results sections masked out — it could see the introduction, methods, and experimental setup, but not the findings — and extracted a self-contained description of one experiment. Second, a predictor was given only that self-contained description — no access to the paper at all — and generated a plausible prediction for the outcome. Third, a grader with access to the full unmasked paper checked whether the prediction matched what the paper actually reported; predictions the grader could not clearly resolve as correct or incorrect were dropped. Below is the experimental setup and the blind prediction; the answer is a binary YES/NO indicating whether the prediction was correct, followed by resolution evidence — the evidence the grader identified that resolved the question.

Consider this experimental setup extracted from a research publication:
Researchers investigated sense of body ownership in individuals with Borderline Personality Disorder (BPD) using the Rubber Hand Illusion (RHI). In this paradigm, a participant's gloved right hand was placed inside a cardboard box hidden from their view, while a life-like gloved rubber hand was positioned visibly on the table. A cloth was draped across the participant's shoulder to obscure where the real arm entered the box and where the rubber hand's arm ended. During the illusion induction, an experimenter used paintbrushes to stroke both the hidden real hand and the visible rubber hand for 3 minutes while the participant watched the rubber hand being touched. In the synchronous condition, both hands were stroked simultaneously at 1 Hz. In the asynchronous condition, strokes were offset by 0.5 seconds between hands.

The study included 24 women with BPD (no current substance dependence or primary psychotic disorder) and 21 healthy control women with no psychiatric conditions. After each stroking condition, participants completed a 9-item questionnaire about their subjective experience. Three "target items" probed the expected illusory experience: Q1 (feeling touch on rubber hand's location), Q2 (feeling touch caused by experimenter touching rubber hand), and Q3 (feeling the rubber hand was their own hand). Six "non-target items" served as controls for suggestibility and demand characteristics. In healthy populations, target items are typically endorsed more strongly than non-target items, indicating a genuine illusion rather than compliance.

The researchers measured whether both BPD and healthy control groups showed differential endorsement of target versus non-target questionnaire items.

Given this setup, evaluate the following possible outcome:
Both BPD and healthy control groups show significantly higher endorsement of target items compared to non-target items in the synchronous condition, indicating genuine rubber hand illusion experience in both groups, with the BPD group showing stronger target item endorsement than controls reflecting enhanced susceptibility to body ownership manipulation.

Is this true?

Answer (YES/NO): YES